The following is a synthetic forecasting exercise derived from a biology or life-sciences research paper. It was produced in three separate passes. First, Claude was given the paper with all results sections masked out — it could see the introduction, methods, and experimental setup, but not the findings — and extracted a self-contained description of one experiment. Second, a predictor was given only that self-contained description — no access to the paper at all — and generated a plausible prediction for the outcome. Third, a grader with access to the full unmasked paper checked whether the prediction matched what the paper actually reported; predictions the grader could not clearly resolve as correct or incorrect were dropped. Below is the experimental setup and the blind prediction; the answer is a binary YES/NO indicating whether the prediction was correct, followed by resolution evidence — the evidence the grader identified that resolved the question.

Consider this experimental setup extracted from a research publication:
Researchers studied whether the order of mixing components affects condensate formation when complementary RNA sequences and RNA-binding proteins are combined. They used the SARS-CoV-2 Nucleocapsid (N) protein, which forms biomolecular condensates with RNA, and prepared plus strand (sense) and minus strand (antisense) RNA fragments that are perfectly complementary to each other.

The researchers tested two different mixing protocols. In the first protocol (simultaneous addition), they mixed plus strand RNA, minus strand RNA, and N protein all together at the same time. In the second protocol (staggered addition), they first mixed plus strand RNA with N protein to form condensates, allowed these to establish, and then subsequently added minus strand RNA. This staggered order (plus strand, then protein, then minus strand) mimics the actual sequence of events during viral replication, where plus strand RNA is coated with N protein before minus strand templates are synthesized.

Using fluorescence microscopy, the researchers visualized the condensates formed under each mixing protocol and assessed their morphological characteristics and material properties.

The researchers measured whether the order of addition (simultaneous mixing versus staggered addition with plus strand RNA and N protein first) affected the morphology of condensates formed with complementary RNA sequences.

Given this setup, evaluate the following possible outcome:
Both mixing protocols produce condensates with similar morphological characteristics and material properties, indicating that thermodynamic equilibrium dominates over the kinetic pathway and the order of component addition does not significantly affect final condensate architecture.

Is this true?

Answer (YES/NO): NO